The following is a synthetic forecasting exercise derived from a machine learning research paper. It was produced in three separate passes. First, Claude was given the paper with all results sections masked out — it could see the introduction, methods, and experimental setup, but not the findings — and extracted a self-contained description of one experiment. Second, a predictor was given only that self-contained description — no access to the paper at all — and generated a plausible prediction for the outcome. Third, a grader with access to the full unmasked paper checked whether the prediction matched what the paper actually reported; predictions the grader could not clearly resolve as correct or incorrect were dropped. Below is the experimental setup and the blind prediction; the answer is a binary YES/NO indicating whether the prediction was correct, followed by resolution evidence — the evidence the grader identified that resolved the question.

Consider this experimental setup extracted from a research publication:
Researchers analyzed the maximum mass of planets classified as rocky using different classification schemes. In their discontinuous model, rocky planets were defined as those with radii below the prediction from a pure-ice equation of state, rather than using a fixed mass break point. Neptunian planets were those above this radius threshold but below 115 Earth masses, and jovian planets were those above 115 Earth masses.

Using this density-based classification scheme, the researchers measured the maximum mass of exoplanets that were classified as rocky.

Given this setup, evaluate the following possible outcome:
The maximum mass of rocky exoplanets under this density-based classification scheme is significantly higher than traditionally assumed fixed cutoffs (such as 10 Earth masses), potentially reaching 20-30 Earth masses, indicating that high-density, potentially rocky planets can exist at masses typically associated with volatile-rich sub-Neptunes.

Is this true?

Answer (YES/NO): NO